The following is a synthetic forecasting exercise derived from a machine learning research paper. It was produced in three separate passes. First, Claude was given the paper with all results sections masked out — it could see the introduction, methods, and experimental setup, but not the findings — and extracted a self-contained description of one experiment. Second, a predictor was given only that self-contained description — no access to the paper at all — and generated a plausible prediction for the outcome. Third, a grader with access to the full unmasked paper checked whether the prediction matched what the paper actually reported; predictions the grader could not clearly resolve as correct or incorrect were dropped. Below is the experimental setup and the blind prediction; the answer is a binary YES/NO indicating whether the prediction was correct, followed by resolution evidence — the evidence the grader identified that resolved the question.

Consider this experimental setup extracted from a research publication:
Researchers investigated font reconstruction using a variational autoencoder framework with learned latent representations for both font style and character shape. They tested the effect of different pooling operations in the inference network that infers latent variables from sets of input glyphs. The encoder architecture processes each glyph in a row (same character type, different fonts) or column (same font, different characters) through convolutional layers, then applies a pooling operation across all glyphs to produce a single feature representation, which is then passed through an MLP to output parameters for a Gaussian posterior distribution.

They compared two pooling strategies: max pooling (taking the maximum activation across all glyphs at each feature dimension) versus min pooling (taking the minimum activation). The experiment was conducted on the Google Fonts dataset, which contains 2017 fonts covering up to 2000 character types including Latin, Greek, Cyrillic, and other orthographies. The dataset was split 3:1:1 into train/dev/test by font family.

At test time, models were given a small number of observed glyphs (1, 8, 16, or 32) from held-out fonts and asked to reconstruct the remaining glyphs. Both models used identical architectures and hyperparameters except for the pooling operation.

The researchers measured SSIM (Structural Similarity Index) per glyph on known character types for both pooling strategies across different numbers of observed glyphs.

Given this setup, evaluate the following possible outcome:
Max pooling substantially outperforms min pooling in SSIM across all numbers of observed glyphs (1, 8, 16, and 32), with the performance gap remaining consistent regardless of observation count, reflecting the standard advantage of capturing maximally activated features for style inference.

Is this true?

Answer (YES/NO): YES